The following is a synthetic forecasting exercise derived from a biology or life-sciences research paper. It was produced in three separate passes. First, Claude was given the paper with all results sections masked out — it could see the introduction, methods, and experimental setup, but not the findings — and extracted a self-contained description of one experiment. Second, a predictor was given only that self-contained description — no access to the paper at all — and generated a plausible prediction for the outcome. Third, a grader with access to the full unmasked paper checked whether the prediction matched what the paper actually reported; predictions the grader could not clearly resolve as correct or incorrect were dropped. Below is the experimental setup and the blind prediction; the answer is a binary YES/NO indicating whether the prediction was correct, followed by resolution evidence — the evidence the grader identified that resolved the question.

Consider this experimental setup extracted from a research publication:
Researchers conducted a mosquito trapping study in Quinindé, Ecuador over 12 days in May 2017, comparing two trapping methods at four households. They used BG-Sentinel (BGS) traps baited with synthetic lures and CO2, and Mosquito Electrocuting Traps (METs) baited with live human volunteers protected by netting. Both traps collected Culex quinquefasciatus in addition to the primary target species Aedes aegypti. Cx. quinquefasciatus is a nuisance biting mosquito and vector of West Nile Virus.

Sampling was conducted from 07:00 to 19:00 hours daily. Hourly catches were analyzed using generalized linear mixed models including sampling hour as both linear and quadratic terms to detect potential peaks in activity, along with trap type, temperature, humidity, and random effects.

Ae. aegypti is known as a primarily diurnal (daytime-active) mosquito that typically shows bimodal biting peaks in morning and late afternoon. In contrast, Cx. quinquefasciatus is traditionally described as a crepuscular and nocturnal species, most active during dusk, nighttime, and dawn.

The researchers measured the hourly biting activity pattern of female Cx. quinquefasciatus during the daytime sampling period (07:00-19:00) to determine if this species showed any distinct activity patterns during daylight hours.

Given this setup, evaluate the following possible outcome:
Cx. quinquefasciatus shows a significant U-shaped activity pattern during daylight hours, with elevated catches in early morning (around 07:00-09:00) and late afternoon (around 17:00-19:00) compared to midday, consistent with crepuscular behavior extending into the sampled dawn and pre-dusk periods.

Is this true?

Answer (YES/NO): YES